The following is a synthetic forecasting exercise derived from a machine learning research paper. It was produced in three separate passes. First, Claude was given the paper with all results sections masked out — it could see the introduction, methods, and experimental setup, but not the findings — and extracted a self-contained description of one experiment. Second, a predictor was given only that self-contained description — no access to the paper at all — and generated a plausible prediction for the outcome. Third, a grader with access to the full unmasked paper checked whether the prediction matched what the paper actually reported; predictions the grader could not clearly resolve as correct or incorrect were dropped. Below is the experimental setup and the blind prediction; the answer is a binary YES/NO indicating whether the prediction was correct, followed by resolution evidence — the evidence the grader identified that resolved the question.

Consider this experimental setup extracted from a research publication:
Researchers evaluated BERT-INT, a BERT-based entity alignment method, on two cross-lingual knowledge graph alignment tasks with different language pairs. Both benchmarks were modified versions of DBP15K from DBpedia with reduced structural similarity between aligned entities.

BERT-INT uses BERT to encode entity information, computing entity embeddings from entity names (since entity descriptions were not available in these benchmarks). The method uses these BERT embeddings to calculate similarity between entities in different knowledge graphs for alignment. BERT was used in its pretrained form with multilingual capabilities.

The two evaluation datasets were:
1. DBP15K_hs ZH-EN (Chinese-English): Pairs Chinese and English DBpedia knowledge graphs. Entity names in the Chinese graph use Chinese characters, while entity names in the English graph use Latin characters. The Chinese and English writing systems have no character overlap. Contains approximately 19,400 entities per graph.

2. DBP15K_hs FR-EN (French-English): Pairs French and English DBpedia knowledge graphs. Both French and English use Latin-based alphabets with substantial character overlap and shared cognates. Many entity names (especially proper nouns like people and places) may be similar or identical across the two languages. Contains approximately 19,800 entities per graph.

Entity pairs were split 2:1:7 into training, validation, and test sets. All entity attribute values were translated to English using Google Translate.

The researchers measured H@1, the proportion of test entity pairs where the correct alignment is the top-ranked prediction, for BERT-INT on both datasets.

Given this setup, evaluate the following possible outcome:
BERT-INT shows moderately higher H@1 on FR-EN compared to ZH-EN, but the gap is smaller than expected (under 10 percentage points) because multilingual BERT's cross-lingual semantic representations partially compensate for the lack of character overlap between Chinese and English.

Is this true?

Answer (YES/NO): NO